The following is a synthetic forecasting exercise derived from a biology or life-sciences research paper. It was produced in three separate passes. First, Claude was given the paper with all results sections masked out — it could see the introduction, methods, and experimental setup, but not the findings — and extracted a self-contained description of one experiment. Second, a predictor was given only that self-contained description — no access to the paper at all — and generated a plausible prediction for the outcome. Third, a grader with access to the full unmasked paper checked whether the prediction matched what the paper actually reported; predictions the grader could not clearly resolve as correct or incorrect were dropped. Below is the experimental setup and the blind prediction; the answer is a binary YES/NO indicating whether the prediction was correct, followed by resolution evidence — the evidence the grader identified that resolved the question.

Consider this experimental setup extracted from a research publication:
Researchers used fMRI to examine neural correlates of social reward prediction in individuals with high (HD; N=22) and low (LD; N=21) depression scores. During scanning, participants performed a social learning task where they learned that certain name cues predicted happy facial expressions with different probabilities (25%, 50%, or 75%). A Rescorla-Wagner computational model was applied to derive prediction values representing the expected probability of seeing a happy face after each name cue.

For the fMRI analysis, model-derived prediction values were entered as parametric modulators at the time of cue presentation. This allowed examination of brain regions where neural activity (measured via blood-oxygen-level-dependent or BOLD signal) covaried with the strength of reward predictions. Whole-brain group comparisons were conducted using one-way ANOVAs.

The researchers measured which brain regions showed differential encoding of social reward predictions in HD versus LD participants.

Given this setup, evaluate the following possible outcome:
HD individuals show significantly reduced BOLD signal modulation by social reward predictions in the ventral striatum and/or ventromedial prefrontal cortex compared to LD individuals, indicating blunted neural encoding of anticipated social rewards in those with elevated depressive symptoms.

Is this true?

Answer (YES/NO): NO